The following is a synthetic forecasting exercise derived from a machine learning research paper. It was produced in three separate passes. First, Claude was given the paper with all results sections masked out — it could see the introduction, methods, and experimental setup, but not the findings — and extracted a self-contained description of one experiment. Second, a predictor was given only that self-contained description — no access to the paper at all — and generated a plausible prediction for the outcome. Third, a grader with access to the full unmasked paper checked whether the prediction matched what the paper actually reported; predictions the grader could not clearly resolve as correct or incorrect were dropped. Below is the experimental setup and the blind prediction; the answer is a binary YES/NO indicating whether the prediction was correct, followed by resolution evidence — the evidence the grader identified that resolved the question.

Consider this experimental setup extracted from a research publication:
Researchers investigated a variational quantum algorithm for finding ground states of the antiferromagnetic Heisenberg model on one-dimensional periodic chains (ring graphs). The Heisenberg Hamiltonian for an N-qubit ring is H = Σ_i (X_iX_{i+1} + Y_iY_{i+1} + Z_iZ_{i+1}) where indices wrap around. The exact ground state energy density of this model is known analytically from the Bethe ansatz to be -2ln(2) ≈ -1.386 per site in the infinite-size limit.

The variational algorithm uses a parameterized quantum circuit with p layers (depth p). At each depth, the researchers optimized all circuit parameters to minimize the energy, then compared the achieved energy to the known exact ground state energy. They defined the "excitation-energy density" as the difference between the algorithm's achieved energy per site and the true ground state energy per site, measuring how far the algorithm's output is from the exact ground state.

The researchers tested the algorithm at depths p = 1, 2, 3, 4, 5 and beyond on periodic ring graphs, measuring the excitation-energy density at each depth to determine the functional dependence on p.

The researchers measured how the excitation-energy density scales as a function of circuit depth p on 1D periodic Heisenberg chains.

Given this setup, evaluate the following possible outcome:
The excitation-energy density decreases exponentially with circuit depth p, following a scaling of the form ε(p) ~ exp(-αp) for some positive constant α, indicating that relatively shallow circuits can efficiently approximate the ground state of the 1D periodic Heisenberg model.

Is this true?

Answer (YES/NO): NO